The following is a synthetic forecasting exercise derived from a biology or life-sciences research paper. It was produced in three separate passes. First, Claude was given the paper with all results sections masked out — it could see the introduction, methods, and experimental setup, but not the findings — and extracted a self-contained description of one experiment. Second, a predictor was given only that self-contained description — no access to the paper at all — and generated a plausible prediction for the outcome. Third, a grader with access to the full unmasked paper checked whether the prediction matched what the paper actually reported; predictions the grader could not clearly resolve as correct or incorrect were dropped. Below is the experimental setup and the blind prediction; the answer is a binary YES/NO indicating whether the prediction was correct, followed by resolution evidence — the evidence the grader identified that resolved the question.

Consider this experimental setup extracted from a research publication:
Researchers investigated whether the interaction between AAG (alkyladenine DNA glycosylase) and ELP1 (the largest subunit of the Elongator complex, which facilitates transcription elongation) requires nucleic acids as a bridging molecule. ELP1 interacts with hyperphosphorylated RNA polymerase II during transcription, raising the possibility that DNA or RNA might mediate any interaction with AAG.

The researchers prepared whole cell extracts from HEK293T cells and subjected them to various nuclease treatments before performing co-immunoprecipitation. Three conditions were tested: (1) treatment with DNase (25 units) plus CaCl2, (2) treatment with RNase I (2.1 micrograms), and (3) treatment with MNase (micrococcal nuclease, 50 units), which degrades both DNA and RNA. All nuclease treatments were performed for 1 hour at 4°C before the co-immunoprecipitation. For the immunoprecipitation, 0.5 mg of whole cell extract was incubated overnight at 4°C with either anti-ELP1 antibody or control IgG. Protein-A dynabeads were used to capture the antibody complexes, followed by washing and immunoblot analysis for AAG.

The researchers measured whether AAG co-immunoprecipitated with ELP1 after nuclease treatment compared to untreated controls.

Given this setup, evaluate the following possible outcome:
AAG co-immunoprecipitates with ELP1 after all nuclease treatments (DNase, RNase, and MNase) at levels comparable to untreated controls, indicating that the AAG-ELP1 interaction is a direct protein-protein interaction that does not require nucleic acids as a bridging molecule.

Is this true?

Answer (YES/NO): YES